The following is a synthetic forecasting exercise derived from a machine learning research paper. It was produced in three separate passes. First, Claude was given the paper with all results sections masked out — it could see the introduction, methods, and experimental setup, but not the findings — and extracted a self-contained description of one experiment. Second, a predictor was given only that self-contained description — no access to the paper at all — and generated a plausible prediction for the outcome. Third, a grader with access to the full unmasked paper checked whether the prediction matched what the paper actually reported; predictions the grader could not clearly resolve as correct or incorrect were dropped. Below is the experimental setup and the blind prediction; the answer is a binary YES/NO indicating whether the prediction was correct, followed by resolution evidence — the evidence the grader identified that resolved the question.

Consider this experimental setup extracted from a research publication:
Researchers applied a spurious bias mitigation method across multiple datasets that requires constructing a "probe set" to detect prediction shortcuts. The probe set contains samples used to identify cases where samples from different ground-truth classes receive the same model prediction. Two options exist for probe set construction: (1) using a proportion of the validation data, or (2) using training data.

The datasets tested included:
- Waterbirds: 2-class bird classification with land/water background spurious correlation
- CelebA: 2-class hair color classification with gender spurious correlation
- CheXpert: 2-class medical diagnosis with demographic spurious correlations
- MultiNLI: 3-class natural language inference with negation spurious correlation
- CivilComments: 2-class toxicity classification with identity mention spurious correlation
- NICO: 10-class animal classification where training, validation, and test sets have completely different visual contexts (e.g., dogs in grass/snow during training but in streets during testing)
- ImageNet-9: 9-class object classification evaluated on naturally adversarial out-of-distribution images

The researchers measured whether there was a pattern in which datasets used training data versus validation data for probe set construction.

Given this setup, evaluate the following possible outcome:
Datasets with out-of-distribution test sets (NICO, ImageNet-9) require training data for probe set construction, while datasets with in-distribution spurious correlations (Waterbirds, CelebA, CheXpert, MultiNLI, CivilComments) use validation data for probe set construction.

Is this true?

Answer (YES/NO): YES